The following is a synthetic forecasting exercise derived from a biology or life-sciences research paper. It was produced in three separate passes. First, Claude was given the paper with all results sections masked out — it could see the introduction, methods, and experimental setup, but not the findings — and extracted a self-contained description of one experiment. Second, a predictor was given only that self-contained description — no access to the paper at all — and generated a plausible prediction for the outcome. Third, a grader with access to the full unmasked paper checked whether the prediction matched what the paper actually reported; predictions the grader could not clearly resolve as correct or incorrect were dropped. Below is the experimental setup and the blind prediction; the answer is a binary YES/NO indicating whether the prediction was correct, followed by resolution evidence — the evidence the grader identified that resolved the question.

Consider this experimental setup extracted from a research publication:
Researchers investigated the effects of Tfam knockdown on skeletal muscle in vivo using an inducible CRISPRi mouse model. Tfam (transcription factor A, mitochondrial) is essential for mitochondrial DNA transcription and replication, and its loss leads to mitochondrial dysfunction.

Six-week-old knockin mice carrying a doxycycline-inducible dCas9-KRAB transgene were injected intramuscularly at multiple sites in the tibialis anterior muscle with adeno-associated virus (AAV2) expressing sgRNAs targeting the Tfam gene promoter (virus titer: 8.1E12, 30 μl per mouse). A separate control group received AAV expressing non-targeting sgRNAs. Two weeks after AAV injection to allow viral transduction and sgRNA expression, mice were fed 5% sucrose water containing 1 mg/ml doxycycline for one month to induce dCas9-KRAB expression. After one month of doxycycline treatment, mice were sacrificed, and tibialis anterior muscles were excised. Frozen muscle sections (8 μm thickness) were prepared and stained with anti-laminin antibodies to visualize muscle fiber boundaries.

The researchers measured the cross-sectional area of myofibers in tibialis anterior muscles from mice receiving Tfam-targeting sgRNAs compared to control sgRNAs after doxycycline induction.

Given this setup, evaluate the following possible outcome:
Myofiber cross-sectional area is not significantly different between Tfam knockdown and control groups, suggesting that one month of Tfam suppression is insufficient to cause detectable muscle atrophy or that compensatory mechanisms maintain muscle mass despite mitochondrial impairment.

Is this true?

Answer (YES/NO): NO